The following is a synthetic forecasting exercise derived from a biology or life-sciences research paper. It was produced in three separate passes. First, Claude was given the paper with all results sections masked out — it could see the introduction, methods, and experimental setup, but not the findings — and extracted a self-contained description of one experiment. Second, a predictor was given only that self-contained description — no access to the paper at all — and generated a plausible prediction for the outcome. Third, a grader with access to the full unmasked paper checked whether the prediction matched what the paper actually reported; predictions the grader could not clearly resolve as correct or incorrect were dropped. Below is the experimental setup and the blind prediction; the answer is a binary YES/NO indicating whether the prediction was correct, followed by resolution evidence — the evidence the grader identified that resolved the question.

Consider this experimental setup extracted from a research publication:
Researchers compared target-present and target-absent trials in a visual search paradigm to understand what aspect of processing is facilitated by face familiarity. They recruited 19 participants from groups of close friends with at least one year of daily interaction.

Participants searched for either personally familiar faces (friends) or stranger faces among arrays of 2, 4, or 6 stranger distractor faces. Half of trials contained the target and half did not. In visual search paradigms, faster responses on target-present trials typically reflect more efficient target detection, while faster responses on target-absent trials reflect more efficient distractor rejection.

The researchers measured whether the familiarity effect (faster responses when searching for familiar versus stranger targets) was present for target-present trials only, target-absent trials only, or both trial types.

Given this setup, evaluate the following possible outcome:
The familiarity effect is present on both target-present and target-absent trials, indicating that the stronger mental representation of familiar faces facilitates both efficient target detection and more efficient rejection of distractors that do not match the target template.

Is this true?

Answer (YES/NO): YES